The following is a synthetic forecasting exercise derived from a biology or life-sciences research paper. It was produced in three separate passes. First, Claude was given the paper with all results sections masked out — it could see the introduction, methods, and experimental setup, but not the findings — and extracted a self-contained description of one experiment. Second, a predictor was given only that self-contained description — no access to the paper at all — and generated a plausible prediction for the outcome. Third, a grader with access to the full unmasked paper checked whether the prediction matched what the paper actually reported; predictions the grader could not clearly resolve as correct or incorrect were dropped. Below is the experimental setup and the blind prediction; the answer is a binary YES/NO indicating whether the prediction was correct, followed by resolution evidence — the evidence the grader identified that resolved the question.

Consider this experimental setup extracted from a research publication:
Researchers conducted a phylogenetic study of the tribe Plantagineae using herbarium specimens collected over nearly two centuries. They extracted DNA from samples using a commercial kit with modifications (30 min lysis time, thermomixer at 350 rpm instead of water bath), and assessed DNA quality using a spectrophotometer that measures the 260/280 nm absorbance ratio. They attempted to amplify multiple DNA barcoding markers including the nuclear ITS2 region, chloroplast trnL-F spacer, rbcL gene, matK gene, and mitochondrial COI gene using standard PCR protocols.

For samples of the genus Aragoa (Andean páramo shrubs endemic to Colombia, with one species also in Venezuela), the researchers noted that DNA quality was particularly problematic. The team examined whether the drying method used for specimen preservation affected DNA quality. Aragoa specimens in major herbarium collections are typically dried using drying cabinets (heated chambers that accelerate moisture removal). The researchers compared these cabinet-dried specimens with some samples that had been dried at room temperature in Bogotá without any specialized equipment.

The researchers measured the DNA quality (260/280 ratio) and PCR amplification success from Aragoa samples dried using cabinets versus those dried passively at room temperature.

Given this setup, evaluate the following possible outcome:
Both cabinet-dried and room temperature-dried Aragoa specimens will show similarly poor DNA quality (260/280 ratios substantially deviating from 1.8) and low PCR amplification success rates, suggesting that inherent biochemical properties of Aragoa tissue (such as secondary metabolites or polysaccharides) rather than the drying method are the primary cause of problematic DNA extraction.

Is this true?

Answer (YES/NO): NO